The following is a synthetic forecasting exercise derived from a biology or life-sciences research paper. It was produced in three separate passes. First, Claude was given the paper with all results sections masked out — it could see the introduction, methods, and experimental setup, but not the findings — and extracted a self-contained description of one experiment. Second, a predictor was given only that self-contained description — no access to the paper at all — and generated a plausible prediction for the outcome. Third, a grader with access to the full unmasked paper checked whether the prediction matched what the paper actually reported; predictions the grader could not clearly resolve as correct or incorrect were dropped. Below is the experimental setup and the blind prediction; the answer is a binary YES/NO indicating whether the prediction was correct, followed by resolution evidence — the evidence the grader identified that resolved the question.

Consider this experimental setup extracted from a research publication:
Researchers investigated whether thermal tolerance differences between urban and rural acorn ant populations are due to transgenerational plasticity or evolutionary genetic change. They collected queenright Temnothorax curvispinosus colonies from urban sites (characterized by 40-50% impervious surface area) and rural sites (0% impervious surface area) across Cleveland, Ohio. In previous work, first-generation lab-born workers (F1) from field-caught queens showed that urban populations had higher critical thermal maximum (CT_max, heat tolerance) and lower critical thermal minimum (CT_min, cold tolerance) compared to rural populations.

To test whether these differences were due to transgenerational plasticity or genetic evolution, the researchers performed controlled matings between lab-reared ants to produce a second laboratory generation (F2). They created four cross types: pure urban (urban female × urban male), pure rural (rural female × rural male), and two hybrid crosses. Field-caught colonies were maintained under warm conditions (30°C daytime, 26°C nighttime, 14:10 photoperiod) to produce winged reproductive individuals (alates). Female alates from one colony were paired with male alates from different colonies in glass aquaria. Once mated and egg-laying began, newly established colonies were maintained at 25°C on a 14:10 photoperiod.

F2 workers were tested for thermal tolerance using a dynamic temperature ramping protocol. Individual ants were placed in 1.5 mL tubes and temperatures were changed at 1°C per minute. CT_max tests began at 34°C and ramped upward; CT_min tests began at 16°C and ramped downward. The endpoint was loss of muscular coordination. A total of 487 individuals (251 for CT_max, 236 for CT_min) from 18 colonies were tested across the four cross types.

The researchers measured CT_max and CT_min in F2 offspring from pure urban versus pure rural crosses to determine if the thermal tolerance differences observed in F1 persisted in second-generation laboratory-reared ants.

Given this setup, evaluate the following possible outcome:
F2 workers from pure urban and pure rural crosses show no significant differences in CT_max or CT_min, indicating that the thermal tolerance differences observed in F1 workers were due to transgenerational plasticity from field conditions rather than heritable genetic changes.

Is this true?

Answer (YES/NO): NO